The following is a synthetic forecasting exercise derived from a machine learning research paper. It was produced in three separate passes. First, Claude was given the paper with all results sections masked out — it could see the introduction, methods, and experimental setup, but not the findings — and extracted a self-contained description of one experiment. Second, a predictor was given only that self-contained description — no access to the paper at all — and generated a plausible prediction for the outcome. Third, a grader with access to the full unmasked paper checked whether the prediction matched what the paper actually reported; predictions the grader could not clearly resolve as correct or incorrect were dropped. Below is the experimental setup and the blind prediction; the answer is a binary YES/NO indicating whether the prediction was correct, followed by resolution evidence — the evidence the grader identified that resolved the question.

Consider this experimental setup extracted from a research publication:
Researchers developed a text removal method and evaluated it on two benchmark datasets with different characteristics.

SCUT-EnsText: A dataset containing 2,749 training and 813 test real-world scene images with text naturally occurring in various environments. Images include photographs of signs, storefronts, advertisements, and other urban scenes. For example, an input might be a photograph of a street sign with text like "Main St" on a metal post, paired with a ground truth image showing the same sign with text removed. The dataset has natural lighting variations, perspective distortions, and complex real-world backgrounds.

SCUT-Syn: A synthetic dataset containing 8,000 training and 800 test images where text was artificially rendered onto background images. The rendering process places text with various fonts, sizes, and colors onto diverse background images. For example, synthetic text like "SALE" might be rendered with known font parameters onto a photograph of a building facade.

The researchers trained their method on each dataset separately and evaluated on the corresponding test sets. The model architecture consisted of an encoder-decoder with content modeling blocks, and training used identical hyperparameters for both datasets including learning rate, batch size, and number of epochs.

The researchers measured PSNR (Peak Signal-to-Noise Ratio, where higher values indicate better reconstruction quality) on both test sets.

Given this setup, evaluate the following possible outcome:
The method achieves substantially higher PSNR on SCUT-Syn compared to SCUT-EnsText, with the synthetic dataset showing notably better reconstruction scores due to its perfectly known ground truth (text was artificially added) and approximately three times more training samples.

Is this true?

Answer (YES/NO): YES